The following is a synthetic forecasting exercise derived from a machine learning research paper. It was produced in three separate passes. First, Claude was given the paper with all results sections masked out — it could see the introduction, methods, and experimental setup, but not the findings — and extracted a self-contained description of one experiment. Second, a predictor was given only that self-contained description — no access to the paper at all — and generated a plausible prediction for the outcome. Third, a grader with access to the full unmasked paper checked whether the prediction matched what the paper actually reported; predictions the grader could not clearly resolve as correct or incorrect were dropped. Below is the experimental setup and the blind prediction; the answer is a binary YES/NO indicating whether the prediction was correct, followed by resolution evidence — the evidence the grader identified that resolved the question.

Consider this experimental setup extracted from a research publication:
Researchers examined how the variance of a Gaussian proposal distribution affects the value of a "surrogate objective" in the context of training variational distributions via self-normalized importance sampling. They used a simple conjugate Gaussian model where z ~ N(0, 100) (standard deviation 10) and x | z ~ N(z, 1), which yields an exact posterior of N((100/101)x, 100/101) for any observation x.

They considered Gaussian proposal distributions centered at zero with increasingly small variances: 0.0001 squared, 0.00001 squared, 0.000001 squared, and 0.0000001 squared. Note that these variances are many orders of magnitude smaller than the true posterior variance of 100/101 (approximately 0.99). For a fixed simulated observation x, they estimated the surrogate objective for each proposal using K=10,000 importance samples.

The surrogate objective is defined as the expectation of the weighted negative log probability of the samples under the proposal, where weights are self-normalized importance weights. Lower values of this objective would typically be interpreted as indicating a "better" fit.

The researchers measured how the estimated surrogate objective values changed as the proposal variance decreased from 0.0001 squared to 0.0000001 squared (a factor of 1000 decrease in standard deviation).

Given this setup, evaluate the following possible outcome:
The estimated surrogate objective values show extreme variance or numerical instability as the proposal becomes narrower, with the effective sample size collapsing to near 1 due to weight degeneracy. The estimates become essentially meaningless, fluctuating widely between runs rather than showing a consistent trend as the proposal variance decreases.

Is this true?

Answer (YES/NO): NO